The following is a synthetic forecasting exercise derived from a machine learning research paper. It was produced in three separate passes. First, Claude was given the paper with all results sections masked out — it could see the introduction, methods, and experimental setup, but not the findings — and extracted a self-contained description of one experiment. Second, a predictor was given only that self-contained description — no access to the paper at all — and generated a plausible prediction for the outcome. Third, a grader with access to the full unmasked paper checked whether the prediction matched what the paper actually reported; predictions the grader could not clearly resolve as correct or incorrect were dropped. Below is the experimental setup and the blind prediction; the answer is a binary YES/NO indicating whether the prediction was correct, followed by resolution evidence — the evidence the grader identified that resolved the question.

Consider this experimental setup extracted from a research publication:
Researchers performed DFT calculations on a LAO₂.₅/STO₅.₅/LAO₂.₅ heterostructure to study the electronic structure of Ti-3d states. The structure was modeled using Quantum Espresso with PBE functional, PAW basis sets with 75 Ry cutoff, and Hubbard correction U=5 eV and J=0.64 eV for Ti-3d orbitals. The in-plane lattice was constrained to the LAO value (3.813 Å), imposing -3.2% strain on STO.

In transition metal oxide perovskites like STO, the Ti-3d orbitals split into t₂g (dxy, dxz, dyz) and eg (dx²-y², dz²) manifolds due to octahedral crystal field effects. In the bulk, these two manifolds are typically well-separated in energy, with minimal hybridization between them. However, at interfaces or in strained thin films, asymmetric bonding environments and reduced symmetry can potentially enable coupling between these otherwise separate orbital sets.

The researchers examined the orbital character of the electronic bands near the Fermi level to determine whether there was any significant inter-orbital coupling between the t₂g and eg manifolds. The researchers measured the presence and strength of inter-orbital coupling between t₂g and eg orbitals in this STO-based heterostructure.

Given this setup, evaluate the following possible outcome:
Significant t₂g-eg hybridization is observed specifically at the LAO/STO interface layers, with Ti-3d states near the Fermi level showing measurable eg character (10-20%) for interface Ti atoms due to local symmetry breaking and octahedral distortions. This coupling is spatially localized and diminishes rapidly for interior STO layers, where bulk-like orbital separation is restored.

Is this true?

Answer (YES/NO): NO